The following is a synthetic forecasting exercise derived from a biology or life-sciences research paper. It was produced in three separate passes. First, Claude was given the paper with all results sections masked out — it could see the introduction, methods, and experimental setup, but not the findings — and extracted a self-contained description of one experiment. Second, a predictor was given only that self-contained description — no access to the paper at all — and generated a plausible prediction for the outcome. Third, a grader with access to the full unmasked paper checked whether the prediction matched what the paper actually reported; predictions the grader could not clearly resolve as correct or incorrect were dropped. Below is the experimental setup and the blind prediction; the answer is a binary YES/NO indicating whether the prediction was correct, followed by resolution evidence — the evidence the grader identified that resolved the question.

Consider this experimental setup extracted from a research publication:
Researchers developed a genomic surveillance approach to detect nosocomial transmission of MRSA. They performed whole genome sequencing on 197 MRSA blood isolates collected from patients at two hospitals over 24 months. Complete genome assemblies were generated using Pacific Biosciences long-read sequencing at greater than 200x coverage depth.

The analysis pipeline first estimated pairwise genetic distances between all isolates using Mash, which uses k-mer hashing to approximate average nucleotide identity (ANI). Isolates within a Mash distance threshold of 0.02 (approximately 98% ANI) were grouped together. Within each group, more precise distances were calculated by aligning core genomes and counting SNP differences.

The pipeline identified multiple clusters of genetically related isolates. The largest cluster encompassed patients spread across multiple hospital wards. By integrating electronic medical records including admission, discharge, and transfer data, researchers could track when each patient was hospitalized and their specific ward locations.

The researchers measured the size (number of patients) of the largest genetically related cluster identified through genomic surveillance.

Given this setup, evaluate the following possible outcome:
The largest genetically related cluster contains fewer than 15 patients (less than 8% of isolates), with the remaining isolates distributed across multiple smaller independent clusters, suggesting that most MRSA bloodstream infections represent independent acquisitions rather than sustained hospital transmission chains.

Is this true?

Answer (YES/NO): NO